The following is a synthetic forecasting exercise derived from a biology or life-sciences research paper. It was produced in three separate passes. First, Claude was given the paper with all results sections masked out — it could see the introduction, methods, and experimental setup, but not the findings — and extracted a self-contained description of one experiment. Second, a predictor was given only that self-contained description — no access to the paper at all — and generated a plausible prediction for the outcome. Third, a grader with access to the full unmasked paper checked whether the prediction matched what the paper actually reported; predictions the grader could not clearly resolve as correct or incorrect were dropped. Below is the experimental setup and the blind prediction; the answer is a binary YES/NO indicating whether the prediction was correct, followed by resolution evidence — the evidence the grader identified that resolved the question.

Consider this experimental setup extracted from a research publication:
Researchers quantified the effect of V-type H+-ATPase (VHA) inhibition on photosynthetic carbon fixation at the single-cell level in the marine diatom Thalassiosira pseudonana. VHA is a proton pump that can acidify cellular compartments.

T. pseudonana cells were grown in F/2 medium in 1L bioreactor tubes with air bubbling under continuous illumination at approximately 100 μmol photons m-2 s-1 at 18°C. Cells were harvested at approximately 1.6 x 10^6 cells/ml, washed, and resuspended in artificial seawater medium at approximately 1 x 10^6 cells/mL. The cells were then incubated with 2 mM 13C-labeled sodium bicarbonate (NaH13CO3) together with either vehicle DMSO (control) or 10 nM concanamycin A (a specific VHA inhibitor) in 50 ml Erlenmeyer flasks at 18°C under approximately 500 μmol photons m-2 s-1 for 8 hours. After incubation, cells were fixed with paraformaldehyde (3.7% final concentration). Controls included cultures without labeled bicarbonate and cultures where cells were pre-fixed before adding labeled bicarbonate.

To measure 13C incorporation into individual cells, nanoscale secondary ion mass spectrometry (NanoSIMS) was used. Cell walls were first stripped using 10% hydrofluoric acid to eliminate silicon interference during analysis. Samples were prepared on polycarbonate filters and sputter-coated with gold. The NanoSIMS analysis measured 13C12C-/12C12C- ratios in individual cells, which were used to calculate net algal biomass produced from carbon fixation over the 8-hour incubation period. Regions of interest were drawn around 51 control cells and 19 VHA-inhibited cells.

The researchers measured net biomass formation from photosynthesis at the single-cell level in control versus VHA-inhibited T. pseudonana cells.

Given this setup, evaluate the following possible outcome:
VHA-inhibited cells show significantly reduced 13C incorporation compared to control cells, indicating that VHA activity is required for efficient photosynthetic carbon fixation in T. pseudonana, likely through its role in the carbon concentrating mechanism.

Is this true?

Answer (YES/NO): YES